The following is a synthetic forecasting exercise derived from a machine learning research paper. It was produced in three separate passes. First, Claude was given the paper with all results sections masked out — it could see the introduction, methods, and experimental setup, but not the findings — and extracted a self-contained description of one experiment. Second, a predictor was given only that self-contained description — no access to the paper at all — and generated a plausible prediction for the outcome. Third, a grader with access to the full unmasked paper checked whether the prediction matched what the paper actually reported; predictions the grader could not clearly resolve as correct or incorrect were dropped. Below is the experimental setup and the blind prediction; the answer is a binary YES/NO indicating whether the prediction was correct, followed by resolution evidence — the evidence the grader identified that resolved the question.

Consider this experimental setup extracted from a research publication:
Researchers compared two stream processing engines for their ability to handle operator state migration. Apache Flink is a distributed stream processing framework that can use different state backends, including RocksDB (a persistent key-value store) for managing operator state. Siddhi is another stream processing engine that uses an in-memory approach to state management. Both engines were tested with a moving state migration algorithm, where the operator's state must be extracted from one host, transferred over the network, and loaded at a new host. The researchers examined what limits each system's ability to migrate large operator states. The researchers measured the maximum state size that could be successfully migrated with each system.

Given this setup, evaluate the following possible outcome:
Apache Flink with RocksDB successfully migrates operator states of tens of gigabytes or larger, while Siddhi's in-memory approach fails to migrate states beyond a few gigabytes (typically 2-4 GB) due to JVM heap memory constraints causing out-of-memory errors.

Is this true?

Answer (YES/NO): NO